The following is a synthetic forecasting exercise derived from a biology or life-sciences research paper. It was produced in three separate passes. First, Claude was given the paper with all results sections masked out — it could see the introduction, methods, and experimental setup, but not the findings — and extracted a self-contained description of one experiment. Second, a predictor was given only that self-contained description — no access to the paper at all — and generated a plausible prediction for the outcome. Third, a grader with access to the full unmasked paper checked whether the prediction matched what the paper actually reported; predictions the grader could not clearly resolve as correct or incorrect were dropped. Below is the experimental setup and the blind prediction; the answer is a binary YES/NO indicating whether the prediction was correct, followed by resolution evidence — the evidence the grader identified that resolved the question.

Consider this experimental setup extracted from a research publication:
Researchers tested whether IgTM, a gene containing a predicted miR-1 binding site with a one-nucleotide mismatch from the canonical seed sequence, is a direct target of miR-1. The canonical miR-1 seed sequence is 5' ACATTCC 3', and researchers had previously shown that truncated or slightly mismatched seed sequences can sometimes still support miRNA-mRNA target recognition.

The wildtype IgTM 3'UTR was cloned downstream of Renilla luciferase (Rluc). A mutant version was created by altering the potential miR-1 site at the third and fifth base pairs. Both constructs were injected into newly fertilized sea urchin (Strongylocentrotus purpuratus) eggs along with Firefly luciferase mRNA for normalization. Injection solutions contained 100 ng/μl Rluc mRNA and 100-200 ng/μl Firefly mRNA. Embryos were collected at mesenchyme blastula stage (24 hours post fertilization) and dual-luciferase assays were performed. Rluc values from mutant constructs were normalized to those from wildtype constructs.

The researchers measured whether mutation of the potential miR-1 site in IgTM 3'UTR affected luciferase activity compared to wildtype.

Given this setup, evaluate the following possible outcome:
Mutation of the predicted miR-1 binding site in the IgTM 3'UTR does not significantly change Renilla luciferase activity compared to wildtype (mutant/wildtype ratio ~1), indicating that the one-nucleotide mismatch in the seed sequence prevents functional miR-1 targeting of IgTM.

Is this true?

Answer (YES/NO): YES